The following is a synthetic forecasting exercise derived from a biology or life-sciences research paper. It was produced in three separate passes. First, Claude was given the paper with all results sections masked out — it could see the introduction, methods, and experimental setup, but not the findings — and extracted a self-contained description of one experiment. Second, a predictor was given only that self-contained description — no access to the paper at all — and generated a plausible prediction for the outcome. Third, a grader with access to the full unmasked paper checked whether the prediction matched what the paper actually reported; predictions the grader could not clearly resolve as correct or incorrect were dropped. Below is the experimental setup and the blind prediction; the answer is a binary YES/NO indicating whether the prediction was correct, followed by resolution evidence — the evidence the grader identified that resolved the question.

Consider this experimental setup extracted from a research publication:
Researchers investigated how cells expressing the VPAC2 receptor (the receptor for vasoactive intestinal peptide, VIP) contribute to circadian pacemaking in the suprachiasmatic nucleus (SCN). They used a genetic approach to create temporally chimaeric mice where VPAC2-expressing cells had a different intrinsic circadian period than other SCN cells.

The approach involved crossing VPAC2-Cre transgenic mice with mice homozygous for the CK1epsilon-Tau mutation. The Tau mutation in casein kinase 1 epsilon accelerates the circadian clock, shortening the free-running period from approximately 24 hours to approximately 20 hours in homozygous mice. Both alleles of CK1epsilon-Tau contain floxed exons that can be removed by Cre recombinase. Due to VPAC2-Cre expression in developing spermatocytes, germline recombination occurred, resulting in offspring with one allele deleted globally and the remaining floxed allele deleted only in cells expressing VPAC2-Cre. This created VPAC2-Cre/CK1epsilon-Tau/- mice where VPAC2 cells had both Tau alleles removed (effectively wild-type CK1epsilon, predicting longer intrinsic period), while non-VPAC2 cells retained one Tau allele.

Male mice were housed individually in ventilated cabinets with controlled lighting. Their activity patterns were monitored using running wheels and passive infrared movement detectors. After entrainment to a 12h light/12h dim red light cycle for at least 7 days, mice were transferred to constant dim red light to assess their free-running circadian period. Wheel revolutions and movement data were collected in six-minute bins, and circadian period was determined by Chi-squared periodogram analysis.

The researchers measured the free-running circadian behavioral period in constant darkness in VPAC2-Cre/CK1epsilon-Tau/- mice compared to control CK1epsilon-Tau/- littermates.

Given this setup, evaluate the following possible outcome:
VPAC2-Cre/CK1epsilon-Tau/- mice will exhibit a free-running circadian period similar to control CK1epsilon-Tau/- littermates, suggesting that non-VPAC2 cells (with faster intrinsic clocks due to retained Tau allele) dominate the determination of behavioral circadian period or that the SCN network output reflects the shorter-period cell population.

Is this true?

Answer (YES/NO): NO